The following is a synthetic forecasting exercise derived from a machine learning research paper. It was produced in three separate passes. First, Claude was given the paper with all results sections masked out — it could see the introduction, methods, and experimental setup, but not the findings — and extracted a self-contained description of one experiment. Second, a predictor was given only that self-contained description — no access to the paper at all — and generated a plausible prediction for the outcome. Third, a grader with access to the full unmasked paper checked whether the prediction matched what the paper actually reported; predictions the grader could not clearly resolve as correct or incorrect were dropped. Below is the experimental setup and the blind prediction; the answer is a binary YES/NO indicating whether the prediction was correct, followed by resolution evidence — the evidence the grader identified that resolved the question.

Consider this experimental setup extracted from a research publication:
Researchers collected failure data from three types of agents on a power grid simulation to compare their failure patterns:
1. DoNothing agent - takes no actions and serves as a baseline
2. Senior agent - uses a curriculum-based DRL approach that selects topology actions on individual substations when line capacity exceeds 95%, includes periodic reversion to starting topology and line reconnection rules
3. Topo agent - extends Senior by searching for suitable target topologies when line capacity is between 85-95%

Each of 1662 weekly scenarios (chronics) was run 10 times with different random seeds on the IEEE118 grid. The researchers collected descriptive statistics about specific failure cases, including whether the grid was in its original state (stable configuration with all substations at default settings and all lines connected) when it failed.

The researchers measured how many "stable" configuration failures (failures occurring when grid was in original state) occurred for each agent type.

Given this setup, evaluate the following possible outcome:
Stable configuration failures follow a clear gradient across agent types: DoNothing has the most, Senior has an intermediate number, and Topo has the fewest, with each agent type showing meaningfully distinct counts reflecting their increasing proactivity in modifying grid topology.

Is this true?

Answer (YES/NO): NO